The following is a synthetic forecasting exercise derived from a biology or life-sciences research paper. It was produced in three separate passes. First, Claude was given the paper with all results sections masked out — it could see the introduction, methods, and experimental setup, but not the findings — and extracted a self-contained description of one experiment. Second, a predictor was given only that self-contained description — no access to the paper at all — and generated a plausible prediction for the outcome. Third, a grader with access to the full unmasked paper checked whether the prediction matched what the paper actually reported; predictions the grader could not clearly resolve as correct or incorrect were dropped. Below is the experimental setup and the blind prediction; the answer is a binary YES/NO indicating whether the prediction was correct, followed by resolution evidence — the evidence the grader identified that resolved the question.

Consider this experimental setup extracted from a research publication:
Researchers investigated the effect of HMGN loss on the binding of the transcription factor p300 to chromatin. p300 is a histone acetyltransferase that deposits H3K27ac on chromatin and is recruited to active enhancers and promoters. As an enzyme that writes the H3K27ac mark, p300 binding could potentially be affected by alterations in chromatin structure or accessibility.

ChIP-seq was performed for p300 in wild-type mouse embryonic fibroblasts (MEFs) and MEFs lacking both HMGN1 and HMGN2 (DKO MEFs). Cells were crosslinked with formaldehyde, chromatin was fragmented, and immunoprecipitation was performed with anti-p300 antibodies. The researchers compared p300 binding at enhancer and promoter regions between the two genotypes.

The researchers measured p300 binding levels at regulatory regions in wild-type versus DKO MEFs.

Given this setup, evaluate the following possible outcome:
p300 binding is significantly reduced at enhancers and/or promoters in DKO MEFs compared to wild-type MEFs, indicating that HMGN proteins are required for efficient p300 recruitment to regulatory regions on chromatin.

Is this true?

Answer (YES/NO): YES